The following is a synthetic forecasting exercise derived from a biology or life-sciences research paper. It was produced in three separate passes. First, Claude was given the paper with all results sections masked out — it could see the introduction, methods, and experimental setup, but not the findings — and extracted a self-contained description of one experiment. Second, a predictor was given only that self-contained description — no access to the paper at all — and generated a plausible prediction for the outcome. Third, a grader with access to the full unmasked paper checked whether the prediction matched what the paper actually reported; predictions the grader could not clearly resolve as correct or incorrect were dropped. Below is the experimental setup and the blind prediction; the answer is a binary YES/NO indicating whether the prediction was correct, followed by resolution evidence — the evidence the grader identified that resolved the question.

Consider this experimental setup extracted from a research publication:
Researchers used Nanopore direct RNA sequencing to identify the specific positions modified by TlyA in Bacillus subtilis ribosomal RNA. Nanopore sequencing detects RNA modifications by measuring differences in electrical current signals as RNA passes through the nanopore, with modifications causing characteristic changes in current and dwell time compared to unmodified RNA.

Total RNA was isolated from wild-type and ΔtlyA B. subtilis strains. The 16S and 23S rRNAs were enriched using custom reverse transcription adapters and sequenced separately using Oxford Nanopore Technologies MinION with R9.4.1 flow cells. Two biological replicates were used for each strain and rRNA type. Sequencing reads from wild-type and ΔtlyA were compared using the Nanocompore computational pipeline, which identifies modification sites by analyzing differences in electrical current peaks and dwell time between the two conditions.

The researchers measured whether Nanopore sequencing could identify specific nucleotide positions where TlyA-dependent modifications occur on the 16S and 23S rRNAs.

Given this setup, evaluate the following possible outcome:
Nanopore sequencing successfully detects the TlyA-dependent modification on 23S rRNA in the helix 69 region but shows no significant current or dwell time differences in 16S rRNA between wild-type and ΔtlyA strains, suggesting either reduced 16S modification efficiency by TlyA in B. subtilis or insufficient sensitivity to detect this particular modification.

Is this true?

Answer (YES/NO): NO